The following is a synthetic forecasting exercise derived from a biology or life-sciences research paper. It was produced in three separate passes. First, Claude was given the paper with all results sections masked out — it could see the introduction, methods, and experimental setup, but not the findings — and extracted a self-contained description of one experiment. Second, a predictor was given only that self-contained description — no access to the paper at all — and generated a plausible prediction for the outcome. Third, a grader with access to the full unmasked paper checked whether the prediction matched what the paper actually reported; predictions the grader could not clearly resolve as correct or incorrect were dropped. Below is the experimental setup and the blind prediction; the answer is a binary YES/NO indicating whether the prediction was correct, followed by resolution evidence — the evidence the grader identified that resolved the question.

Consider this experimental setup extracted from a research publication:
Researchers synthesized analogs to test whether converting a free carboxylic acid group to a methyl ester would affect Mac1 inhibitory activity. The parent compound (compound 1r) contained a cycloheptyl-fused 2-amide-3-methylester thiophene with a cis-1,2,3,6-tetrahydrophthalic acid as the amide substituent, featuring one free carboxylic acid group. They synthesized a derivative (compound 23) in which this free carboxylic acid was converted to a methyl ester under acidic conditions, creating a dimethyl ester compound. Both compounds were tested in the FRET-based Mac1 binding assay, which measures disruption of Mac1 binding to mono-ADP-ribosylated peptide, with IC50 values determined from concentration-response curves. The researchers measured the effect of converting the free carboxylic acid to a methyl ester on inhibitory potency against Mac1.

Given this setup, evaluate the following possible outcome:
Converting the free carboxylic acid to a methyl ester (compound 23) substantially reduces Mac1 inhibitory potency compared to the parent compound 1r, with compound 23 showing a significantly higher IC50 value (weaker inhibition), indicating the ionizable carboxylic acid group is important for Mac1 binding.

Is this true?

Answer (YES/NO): NO